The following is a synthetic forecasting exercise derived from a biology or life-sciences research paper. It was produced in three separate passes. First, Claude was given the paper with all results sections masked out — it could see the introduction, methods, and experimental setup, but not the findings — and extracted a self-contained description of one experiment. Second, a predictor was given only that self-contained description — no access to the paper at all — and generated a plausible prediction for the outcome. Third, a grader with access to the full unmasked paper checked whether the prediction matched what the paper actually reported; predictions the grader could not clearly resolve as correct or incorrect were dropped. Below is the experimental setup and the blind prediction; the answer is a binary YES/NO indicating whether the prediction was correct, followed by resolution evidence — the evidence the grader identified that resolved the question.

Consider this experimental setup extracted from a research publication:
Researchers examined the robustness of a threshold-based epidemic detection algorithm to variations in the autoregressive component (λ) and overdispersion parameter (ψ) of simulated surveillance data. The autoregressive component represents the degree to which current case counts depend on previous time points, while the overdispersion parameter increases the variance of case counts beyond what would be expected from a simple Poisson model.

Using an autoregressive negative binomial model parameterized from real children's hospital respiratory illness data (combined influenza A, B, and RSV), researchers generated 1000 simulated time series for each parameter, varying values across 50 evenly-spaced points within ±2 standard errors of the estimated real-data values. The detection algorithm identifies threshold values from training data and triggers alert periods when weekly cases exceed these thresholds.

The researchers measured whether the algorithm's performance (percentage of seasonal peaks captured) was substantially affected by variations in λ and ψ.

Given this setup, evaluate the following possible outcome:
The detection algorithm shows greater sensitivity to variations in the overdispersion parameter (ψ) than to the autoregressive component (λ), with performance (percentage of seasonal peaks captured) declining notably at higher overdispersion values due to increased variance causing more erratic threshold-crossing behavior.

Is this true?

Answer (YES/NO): NO